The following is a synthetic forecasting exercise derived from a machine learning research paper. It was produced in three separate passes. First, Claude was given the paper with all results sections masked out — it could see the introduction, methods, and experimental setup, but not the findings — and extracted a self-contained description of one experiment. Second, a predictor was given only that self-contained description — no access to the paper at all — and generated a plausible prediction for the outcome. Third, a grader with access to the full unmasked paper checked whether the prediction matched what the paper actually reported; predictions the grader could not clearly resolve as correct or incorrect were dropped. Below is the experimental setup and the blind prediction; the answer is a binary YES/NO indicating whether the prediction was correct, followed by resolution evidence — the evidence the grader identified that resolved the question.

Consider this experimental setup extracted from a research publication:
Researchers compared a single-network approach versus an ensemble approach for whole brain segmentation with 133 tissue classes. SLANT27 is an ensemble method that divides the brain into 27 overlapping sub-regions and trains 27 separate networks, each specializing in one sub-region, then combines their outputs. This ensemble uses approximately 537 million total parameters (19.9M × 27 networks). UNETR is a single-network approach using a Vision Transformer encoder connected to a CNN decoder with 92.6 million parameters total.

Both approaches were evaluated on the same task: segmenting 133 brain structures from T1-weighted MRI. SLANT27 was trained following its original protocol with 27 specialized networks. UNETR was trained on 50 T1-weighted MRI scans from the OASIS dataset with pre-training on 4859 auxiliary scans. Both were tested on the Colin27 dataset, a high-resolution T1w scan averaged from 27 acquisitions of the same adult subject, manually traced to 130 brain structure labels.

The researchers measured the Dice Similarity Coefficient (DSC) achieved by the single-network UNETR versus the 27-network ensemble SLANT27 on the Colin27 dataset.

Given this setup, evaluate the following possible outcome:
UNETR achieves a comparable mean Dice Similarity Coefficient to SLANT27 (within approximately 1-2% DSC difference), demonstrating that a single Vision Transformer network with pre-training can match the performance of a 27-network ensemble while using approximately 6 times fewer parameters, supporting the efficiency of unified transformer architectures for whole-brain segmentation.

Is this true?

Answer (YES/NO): YES